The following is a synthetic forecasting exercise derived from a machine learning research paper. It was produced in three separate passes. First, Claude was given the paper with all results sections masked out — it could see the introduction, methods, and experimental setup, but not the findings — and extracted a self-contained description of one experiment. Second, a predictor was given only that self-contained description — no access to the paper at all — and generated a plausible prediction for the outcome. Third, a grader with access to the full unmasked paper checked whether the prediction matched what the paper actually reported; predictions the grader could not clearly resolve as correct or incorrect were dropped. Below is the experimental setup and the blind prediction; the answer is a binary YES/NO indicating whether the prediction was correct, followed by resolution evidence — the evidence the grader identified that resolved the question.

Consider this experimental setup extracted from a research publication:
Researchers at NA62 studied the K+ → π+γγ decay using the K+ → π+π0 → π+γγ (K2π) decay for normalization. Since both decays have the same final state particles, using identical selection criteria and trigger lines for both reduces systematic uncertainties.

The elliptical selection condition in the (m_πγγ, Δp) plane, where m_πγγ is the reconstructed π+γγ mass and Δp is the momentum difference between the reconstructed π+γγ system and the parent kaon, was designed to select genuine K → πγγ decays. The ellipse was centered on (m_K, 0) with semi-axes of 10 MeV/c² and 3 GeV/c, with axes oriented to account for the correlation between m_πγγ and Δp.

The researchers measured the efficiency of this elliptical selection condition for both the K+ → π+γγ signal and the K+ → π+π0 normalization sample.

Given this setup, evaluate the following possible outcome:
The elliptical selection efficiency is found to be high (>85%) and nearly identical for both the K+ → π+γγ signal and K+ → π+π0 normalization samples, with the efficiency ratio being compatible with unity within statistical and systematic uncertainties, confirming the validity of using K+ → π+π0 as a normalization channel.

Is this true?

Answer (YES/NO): YES